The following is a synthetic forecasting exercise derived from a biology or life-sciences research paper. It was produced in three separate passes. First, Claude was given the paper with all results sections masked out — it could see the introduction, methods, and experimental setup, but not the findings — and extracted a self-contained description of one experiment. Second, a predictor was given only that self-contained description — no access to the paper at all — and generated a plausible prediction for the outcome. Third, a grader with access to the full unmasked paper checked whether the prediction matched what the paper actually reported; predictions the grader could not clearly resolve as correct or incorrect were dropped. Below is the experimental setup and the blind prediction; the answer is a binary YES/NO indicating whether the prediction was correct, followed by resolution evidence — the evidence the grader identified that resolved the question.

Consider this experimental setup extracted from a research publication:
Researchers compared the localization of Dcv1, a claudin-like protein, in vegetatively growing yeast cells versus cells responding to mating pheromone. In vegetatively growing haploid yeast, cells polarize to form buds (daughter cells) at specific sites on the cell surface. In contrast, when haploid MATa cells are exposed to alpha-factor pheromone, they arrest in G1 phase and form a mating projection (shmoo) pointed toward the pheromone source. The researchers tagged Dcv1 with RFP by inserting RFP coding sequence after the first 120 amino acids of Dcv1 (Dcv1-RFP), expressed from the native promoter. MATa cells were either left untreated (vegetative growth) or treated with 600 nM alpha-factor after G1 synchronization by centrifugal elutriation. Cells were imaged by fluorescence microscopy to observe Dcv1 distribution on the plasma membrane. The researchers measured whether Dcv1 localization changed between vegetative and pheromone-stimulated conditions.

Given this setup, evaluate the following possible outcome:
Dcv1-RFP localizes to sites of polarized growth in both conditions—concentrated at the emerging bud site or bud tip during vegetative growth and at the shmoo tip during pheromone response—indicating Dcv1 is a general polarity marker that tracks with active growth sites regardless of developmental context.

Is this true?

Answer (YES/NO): NO